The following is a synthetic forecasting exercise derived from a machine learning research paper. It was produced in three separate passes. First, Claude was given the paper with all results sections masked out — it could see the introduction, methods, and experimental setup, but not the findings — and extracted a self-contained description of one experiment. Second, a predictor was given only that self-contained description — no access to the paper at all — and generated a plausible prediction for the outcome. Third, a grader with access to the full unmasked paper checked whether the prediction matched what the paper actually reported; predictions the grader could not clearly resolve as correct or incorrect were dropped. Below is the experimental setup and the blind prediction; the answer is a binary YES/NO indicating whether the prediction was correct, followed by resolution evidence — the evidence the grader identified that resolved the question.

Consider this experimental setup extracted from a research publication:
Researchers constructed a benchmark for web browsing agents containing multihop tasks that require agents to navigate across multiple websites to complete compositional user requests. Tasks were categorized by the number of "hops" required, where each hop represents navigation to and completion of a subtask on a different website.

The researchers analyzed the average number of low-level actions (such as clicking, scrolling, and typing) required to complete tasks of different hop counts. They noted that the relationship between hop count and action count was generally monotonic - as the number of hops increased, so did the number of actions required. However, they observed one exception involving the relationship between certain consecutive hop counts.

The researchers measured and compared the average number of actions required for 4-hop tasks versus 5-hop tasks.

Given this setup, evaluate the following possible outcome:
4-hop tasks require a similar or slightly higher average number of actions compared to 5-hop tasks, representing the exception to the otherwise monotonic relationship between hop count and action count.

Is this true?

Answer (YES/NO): YES